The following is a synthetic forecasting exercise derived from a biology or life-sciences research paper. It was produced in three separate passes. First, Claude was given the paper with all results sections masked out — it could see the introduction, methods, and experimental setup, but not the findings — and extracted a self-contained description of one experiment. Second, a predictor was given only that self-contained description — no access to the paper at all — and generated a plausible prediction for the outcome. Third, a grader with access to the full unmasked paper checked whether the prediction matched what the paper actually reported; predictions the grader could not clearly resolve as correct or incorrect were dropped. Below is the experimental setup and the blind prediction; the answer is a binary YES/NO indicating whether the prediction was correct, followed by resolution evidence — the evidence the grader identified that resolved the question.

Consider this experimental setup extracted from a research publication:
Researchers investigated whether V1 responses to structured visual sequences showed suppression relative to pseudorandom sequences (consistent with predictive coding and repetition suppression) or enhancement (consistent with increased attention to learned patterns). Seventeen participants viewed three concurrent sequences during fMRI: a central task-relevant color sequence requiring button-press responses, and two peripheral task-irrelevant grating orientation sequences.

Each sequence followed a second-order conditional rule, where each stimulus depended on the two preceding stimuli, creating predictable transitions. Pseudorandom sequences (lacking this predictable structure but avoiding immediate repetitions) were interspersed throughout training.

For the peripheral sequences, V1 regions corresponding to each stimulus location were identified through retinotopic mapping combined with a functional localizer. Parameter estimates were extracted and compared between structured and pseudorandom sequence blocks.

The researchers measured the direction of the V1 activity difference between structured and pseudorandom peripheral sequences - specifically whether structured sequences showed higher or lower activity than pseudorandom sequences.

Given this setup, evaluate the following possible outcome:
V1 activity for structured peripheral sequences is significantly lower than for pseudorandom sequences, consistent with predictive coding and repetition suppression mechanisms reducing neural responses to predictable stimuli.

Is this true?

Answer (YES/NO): YES